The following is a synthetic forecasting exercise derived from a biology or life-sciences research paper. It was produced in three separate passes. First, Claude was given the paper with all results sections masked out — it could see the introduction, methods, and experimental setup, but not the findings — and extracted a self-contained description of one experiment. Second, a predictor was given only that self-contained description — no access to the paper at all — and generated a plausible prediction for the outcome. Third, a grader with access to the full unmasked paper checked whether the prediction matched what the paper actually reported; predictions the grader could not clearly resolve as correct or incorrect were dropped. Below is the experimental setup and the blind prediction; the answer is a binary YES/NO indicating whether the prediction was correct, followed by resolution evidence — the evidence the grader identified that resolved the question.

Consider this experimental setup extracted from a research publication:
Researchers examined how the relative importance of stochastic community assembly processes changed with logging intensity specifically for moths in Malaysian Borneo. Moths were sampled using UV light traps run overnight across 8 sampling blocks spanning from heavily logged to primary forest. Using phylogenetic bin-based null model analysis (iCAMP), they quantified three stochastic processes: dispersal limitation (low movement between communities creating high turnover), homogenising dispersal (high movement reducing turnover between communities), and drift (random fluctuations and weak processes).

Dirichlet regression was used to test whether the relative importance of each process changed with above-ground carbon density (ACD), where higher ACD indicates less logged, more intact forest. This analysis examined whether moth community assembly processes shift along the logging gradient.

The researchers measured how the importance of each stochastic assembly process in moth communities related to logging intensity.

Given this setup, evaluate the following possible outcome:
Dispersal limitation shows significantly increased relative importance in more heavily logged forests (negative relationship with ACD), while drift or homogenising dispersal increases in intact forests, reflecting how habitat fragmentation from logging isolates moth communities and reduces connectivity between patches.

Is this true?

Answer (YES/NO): NO